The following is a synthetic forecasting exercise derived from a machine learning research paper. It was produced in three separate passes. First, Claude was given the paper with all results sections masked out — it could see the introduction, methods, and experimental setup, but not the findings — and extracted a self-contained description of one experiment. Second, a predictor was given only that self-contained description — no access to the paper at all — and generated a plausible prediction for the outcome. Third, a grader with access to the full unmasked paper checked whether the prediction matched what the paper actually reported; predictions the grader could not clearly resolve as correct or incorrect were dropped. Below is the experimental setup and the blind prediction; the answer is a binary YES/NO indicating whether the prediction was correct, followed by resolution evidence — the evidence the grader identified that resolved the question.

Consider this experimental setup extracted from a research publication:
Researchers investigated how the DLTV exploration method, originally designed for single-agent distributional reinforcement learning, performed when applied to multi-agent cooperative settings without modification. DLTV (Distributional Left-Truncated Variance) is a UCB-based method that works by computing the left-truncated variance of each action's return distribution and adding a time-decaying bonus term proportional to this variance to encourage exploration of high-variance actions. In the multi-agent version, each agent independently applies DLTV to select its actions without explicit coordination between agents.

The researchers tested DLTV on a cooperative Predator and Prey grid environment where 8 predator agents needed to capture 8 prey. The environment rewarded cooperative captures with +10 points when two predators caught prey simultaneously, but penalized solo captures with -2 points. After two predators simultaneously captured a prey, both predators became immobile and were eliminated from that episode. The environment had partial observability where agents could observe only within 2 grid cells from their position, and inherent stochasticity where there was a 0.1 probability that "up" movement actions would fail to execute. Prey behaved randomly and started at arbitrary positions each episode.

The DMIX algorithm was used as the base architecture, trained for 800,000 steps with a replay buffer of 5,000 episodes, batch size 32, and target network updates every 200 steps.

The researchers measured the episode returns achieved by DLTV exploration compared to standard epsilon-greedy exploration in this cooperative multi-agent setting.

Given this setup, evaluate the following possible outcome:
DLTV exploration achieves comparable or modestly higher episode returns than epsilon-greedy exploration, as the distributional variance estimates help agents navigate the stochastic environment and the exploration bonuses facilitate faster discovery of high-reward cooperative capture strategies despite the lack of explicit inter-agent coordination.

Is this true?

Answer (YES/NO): NO